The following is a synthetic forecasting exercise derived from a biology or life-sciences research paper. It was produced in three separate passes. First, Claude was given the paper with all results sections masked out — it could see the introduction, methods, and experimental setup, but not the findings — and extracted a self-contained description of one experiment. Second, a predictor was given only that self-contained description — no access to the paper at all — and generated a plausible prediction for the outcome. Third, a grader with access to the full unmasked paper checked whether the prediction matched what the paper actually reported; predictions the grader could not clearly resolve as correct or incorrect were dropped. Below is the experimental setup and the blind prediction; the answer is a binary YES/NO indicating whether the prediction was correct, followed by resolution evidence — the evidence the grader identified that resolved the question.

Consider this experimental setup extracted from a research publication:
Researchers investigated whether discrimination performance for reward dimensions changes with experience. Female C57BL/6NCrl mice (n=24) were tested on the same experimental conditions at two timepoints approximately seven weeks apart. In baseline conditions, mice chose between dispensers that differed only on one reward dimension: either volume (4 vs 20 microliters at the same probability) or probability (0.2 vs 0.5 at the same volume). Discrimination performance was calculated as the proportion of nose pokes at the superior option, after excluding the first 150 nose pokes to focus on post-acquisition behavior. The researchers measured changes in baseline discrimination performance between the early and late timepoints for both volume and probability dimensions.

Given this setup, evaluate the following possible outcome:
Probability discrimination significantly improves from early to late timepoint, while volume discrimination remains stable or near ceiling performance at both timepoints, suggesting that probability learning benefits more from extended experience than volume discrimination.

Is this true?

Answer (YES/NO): NO